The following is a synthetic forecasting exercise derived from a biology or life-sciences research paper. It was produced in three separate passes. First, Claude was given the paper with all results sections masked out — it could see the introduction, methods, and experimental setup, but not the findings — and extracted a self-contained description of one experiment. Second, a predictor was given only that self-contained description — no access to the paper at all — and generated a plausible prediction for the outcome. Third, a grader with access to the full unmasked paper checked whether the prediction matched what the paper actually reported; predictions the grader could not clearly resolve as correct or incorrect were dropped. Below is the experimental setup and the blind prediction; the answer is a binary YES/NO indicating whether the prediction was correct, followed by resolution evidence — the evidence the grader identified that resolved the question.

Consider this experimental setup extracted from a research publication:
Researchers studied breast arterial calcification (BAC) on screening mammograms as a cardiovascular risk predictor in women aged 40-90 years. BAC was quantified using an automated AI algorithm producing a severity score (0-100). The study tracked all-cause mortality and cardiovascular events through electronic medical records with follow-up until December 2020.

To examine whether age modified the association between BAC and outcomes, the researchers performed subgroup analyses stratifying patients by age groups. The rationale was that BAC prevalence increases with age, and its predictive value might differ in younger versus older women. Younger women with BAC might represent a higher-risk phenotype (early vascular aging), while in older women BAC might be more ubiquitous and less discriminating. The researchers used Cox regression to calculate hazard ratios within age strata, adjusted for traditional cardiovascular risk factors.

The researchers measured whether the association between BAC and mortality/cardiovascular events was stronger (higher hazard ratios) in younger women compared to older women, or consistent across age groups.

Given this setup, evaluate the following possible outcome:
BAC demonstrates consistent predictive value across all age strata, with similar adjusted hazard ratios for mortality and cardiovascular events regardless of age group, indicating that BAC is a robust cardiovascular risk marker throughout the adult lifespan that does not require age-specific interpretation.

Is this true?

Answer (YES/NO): NO